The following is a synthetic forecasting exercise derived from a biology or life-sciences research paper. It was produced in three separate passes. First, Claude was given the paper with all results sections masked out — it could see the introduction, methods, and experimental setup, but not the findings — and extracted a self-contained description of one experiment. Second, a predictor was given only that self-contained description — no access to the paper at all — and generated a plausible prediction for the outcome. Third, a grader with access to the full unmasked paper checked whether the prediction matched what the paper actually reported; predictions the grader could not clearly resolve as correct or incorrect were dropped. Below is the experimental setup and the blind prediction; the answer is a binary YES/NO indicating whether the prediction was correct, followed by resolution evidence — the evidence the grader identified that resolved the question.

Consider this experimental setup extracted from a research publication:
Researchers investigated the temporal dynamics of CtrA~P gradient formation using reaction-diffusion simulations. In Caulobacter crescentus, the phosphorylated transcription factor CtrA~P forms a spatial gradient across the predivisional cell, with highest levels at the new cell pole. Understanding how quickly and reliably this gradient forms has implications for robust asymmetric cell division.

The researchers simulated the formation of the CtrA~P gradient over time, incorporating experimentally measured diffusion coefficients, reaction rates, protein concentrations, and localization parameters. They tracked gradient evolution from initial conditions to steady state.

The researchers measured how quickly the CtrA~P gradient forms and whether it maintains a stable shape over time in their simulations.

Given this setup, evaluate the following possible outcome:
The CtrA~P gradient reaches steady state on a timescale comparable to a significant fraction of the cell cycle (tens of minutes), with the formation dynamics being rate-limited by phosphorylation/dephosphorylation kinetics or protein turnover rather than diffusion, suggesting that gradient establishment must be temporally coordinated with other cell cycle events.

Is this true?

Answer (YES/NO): NO